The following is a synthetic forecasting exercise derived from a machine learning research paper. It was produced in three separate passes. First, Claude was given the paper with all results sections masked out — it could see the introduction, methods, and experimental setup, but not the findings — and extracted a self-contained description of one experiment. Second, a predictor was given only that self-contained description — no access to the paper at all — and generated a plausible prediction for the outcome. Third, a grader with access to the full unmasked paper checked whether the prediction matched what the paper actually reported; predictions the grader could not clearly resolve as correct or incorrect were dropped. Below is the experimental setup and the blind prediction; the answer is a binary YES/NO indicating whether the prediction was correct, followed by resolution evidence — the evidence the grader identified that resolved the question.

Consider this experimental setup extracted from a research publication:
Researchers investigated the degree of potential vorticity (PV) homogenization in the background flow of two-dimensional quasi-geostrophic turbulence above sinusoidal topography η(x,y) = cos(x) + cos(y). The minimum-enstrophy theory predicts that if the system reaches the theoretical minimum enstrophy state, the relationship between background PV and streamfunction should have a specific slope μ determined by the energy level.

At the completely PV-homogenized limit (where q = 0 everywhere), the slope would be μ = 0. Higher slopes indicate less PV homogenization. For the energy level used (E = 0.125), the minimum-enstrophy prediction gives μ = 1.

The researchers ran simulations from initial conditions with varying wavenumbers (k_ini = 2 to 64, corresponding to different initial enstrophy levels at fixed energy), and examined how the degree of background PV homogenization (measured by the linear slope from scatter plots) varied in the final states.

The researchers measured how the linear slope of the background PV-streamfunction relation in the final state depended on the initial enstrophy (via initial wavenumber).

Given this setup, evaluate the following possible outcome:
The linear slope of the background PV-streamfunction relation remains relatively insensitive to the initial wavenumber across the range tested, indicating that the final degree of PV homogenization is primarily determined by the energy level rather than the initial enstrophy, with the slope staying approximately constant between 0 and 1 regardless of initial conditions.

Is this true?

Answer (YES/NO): NO